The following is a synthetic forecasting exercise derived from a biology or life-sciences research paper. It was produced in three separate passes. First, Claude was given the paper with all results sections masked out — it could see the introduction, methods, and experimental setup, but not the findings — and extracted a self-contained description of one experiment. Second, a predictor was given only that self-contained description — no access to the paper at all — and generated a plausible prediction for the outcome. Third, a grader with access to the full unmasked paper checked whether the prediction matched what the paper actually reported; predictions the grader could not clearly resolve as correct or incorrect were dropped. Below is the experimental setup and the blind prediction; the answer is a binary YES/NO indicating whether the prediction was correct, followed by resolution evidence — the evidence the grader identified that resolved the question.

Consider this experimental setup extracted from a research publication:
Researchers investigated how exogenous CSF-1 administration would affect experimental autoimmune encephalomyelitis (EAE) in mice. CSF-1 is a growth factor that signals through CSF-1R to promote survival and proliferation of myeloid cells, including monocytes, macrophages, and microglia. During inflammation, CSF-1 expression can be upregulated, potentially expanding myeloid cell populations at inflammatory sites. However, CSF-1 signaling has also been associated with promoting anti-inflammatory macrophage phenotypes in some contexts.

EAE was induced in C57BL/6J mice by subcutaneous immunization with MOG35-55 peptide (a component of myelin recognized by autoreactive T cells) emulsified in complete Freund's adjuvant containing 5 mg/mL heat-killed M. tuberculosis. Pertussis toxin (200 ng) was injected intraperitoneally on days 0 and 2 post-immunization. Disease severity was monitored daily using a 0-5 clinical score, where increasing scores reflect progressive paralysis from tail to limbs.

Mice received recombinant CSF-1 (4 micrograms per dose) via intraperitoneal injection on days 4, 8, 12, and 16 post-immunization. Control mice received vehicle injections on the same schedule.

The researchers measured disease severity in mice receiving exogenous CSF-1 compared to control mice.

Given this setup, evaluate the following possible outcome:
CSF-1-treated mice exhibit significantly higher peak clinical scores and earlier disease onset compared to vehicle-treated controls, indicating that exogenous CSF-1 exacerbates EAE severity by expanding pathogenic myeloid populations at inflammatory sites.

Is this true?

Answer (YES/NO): NO